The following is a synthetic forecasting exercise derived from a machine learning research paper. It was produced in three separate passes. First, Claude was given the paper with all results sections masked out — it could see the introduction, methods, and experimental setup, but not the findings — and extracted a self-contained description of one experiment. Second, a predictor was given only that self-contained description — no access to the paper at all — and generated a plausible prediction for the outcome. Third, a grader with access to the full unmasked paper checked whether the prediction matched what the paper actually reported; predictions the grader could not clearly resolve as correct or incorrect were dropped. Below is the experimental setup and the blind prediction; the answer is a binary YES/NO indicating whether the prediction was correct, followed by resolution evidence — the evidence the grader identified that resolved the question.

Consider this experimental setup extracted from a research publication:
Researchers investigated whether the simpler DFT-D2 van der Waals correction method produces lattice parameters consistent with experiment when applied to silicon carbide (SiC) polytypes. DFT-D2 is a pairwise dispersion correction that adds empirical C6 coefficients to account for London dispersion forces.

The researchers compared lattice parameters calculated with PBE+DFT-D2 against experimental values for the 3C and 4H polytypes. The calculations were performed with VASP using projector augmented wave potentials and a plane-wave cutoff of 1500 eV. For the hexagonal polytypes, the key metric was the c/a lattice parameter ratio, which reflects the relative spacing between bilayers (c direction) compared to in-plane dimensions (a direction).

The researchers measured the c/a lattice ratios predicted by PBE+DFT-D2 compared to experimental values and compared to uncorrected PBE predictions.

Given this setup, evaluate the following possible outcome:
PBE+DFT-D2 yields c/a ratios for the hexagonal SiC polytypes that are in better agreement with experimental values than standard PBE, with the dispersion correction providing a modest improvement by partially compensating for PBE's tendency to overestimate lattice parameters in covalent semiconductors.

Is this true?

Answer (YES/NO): NO